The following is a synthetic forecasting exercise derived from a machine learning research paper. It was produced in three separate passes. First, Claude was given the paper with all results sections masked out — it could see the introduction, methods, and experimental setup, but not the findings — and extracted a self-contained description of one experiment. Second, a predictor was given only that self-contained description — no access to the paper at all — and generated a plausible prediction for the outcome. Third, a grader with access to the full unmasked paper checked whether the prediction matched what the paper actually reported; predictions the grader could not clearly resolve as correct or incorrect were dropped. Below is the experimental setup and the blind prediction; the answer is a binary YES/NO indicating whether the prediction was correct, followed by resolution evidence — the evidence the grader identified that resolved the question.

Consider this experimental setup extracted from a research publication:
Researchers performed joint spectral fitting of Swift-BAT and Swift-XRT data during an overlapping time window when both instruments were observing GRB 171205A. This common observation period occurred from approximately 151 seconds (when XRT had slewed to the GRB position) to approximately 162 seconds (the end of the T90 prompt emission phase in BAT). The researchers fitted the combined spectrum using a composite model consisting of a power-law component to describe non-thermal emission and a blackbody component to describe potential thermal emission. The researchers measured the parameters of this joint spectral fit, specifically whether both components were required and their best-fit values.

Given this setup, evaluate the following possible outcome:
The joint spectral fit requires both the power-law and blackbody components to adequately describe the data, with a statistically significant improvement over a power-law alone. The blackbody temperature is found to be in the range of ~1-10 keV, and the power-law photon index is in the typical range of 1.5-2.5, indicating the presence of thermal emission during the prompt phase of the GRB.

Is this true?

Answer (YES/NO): NO